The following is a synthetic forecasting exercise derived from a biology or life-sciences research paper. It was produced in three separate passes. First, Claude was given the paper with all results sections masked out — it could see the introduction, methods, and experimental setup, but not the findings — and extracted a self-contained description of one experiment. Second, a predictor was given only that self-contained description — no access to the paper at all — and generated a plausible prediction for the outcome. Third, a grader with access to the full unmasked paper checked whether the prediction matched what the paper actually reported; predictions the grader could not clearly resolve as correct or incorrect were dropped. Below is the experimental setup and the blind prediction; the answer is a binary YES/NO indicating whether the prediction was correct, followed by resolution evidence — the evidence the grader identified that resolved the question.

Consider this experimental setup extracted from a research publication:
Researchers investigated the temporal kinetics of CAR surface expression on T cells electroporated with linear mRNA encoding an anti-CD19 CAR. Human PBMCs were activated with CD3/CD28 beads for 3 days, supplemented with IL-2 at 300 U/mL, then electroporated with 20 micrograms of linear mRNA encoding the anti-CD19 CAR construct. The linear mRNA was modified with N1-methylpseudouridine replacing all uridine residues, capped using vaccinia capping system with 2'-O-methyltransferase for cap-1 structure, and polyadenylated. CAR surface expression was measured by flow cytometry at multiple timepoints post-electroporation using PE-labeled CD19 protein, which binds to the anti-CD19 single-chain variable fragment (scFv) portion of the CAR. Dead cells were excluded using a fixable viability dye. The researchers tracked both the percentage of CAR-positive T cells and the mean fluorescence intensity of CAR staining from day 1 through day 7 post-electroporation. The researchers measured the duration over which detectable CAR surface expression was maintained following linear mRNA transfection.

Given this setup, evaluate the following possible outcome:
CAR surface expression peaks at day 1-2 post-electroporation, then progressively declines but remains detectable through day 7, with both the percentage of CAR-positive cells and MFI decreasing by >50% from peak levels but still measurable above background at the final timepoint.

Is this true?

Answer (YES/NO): NO